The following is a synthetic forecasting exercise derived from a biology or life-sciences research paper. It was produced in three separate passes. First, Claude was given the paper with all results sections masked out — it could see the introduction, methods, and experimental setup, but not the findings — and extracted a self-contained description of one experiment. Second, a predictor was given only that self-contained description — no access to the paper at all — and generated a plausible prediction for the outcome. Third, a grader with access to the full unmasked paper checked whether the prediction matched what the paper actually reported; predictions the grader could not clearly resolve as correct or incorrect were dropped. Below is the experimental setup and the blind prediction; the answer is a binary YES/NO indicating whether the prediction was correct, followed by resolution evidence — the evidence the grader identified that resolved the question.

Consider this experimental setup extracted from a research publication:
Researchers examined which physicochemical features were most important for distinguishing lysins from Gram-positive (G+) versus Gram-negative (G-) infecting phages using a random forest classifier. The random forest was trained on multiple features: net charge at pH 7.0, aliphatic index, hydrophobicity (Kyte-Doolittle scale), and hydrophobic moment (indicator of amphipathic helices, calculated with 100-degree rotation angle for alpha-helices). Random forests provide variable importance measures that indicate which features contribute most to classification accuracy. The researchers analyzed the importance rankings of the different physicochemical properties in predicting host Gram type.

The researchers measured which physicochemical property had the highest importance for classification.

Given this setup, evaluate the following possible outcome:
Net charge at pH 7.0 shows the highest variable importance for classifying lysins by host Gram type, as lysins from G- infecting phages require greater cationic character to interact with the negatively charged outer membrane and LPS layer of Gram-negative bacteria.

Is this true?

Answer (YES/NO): NO